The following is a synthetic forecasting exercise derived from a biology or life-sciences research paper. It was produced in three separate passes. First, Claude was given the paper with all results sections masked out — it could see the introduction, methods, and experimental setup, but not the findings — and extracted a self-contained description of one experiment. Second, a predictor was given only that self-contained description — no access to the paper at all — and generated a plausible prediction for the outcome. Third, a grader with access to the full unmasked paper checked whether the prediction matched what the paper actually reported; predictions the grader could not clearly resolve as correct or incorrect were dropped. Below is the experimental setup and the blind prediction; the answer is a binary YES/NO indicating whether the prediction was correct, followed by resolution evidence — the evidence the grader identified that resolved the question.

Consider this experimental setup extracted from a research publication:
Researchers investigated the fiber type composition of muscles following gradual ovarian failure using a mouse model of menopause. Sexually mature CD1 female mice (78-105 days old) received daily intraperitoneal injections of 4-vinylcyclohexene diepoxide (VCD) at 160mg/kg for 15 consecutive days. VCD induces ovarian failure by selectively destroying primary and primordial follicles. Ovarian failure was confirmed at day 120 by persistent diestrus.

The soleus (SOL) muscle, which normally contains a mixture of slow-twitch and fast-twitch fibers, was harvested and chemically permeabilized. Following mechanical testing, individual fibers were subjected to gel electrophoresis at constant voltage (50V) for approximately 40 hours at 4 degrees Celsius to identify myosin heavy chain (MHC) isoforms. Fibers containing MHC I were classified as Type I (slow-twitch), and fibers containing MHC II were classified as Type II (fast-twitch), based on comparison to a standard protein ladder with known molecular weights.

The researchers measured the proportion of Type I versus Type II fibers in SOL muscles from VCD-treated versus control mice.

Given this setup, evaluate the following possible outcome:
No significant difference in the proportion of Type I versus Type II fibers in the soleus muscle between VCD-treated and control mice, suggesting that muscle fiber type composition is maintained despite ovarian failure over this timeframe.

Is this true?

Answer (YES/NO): NO